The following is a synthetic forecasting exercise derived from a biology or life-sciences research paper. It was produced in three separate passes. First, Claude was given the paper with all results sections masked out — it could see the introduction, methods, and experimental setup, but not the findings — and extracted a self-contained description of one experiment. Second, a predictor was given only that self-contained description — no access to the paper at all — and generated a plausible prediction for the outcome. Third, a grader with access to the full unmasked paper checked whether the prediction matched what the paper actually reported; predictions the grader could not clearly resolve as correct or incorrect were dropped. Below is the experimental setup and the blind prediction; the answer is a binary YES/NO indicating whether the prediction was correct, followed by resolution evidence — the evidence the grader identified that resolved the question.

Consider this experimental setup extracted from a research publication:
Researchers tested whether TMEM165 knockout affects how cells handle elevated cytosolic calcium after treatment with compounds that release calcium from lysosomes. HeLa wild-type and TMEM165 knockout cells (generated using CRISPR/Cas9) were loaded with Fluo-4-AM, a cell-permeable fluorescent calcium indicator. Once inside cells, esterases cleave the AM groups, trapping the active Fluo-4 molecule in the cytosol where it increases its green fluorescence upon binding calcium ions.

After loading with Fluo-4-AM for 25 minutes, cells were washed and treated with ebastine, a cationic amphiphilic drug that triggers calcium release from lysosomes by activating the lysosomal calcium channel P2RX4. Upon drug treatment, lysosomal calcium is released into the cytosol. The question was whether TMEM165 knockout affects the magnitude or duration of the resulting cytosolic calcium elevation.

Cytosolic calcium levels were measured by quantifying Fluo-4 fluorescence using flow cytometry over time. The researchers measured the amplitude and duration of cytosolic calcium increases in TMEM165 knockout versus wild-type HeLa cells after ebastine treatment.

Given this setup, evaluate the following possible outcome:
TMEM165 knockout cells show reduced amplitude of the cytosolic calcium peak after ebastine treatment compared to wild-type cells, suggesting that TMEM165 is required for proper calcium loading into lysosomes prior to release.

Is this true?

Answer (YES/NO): NO